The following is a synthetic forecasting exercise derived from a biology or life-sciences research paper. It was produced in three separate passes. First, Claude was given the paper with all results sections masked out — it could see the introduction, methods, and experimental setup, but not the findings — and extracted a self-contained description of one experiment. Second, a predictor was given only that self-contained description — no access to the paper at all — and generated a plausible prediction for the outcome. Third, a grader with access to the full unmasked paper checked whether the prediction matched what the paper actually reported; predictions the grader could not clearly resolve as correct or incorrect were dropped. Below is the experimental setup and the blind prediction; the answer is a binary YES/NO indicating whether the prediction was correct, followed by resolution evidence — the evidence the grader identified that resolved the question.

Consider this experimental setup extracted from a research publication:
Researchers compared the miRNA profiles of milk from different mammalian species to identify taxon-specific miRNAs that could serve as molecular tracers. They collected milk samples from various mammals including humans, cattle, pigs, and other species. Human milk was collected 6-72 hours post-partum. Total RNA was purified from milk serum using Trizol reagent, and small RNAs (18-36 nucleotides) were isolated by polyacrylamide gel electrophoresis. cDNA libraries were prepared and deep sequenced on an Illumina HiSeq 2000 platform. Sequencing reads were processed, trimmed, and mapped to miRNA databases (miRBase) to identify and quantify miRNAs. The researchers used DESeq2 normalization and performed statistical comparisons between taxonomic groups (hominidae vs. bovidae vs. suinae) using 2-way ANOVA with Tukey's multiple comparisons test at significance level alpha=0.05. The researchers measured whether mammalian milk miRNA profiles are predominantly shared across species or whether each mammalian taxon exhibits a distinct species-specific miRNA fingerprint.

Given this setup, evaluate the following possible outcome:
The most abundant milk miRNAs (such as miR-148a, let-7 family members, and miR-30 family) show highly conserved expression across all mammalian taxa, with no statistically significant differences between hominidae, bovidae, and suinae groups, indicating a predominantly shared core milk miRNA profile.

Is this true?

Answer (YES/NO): NO